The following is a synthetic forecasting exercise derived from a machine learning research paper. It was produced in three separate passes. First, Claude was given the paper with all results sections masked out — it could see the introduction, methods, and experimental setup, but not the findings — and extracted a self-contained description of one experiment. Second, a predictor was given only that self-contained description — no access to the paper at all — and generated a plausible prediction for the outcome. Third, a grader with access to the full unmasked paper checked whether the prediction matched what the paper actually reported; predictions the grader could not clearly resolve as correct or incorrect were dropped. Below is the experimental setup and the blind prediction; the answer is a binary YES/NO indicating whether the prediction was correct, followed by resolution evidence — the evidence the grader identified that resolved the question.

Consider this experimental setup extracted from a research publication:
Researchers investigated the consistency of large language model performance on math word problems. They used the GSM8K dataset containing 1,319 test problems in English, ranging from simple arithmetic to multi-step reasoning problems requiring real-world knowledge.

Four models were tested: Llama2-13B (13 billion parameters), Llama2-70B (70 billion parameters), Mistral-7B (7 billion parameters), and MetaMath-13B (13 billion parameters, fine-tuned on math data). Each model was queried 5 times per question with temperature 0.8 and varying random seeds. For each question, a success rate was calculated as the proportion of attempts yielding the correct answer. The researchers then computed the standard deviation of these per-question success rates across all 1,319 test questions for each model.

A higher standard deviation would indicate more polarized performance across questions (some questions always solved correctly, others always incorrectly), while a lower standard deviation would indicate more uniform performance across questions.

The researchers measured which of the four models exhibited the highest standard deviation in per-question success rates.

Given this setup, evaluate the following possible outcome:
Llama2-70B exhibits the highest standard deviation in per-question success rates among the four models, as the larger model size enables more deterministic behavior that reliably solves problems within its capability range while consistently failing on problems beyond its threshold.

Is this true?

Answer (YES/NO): YES